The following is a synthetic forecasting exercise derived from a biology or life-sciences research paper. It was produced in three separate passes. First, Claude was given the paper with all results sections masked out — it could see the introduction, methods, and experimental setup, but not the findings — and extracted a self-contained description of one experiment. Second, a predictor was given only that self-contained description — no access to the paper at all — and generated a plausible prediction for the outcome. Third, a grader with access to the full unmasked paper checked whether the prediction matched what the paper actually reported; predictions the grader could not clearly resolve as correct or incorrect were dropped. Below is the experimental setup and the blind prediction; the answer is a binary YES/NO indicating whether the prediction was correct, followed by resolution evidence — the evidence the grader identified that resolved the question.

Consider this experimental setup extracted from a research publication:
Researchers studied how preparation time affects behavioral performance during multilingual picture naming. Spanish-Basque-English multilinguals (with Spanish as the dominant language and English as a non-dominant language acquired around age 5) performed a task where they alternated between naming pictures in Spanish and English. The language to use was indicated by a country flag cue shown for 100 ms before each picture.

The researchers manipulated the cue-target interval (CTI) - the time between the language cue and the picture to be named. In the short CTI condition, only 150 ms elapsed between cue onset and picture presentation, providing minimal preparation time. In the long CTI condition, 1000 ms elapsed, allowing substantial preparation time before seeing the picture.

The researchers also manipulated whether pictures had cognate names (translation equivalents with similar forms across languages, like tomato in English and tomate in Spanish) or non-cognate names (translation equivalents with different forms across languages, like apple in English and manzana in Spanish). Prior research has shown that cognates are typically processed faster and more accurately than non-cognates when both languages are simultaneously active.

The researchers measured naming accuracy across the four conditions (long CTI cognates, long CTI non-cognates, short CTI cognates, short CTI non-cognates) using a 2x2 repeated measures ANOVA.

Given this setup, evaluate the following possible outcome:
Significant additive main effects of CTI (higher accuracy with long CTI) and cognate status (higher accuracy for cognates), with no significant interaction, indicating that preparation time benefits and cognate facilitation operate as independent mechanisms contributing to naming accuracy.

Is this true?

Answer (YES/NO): NO